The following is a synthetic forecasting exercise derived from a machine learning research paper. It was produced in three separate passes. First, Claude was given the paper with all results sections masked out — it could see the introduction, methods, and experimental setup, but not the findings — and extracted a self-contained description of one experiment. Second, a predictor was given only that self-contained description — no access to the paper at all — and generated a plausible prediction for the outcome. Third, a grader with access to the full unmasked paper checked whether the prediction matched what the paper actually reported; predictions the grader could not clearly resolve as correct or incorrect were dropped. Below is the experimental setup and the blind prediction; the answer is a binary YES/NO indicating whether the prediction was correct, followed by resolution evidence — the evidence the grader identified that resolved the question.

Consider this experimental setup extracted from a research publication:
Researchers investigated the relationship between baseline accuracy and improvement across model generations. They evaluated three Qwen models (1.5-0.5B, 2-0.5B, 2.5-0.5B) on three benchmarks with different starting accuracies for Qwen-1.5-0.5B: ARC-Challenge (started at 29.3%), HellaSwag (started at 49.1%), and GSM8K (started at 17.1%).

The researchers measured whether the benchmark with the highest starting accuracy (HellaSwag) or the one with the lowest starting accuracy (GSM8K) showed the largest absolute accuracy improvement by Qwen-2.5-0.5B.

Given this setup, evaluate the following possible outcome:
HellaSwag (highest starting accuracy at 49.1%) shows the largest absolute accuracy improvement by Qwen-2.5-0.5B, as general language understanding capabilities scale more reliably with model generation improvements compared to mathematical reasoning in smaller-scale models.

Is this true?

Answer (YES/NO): NO